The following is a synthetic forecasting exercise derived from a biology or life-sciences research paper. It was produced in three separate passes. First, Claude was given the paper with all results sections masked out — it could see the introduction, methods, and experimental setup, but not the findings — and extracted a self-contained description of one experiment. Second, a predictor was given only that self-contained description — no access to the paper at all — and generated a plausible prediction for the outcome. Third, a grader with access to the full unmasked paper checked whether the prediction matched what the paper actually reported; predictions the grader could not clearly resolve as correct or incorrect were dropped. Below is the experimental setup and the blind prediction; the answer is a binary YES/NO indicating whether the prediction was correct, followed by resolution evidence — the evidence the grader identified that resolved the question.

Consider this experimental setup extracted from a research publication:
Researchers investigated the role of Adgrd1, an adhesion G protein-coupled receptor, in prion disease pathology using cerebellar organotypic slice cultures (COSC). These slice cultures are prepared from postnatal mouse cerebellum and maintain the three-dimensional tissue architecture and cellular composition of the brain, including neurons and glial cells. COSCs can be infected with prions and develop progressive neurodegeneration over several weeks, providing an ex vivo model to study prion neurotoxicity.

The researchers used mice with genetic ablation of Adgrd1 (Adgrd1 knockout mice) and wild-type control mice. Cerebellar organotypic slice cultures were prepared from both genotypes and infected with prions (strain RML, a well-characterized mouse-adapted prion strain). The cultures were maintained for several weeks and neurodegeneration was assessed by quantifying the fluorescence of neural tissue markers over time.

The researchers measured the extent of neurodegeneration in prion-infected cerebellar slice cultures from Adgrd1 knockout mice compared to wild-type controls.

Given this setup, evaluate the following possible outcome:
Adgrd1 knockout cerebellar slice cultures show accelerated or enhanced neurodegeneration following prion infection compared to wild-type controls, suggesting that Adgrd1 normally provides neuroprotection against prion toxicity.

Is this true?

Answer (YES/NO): NO